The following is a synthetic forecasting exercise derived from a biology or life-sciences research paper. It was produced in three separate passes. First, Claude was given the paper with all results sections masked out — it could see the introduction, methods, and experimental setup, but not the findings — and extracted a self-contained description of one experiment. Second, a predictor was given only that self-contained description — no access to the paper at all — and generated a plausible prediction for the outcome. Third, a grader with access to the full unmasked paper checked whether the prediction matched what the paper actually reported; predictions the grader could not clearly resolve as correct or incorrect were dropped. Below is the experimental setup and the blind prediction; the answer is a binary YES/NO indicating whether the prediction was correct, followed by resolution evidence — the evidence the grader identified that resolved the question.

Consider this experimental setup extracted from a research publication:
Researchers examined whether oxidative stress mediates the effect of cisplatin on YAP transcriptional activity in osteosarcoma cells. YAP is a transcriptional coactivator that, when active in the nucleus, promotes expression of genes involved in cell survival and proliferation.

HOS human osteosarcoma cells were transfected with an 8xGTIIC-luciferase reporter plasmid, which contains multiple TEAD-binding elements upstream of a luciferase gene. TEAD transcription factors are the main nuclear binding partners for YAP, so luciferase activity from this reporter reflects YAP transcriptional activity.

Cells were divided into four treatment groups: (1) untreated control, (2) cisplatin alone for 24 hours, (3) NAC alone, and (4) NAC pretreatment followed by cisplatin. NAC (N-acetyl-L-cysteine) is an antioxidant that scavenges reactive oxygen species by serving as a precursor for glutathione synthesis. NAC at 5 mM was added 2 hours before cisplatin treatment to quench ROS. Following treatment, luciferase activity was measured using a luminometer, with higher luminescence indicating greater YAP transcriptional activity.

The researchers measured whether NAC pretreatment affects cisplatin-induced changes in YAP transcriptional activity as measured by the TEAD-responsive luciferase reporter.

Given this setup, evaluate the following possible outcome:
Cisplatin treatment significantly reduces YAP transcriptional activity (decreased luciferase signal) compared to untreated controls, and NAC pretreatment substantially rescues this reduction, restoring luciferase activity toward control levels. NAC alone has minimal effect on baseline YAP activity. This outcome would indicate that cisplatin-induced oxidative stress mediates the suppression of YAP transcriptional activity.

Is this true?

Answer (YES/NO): NO